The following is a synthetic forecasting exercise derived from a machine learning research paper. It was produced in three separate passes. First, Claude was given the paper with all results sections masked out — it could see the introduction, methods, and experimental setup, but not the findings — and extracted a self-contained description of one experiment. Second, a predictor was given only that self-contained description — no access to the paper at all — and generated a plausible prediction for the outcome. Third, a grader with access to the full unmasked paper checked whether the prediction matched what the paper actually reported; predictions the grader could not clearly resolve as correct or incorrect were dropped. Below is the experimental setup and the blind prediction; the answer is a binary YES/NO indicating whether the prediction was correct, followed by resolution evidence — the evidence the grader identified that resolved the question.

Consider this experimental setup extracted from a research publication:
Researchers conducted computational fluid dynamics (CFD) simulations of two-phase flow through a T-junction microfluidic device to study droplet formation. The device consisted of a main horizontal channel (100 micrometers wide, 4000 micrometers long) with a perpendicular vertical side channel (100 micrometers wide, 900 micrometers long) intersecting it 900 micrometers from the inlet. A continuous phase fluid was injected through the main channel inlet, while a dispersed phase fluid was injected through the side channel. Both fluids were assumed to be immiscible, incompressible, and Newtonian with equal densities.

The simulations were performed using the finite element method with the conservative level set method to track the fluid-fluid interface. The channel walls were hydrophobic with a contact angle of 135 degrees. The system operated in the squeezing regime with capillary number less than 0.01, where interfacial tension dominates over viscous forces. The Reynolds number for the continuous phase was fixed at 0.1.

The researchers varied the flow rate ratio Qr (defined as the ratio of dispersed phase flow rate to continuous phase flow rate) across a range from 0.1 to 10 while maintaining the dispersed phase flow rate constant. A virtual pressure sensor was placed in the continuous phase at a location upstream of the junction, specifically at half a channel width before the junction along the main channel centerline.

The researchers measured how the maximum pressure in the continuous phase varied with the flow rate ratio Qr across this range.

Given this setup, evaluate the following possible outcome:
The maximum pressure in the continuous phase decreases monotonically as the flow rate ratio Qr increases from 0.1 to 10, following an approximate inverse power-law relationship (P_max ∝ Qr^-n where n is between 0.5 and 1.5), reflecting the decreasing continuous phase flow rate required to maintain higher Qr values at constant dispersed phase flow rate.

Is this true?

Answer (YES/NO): NO